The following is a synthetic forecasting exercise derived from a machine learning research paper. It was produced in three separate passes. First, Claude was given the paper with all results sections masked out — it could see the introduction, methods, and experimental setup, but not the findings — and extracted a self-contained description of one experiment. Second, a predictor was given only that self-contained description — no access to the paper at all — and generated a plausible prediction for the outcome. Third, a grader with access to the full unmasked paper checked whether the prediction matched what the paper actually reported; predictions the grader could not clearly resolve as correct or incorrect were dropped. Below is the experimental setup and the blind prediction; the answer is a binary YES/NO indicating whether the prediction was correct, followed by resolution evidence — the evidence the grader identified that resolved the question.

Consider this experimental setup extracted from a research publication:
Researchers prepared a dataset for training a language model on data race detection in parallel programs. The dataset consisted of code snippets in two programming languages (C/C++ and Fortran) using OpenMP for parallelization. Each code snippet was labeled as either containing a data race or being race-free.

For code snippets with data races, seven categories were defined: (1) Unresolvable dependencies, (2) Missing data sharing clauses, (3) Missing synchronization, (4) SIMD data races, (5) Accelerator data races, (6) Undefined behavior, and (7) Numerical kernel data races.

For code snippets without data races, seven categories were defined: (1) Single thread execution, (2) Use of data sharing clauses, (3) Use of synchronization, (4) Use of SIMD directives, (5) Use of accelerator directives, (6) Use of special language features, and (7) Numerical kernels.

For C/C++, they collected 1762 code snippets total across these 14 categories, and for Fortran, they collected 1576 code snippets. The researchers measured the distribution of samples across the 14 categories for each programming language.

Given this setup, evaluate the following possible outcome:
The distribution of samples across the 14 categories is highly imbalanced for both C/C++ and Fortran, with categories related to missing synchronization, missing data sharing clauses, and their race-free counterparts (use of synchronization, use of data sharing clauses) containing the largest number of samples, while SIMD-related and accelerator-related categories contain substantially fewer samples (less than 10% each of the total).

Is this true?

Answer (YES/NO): NO